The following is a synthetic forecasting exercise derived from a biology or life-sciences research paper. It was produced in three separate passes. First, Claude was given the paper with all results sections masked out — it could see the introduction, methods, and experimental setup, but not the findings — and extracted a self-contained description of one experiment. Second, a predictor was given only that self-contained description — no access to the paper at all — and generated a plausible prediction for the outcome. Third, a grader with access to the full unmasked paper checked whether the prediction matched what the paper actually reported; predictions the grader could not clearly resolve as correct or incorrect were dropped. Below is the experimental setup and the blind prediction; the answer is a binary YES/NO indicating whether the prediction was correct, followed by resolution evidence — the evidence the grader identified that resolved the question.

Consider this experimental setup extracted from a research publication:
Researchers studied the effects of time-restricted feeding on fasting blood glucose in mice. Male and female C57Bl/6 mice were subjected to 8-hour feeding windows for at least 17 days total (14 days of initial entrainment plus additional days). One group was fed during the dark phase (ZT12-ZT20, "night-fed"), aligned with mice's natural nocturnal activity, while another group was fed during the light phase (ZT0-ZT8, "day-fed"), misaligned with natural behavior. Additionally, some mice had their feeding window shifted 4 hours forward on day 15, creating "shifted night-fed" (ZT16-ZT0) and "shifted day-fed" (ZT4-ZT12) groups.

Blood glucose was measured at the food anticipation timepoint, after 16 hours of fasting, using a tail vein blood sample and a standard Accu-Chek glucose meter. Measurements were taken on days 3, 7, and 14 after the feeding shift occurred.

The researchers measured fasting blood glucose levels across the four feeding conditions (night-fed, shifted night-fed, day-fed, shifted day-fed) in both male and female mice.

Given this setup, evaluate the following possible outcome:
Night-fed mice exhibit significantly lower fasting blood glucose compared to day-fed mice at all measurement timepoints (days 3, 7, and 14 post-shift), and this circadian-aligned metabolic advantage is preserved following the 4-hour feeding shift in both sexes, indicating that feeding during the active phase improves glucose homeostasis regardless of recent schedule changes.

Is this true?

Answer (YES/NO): NO